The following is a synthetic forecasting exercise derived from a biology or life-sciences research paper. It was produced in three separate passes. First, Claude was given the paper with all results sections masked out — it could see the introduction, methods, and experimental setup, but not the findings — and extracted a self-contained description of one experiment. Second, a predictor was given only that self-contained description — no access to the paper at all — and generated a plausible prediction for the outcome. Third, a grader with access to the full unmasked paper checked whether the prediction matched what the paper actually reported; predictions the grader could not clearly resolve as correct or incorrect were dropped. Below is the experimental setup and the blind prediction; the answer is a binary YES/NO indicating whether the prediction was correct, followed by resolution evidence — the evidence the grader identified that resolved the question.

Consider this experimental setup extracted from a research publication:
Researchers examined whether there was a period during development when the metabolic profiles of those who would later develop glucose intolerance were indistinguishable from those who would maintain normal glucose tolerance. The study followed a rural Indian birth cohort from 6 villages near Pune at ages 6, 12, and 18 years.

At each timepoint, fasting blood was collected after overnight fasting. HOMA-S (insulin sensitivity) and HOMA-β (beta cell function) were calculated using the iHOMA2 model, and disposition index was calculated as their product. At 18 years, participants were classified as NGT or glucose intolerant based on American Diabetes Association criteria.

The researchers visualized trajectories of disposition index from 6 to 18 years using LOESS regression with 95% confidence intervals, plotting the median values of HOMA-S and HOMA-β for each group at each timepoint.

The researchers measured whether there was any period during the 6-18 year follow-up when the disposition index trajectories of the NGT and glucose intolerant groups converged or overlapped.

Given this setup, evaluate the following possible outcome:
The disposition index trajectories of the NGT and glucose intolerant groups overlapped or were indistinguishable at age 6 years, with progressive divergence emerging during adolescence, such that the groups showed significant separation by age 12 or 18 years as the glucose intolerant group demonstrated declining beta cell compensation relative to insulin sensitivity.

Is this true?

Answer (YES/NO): NO